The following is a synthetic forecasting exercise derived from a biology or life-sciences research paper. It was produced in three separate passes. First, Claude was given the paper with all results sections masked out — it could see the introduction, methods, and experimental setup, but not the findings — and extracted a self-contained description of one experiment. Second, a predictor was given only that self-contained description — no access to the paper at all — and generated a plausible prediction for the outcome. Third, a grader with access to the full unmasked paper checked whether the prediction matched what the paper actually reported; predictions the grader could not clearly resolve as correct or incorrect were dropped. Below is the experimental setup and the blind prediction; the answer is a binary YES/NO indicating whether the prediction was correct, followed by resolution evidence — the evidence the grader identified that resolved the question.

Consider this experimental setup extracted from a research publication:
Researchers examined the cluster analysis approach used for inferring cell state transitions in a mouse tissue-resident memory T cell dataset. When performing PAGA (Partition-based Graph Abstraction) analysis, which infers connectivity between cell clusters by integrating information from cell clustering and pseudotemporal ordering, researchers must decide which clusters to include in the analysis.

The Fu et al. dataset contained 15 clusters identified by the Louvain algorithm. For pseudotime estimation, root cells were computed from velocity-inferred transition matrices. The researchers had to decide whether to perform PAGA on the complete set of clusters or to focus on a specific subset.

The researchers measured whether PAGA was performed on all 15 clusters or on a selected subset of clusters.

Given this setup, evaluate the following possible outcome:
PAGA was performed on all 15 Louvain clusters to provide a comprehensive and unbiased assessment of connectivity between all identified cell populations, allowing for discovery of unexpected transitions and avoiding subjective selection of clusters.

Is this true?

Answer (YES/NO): NO